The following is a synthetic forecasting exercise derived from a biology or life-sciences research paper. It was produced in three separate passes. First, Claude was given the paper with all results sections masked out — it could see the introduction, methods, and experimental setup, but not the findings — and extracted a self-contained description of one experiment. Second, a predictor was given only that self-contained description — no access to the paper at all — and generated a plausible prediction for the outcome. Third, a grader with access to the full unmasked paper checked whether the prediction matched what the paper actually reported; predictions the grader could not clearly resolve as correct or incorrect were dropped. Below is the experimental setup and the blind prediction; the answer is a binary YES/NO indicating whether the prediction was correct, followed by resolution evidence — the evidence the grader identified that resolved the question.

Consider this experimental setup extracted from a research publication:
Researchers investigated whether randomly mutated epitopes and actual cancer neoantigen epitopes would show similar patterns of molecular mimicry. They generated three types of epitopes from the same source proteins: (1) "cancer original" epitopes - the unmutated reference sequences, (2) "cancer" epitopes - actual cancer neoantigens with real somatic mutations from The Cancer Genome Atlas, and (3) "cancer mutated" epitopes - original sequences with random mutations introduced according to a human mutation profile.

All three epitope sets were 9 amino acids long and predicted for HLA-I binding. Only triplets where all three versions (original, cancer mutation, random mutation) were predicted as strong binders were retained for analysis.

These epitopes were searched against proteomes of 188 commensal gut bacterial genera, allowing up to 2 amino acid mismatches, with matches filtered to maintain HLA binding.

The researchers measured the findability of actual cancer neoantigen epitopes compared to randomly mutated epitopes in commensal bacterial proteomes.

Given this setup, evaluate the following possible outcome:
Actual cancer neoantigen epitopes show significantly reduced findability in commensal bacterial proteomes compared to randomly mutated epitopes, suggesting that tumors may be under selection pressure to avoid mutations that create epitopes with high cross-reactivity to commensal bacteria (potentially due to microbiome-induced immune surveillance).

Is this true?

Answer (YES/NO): YES